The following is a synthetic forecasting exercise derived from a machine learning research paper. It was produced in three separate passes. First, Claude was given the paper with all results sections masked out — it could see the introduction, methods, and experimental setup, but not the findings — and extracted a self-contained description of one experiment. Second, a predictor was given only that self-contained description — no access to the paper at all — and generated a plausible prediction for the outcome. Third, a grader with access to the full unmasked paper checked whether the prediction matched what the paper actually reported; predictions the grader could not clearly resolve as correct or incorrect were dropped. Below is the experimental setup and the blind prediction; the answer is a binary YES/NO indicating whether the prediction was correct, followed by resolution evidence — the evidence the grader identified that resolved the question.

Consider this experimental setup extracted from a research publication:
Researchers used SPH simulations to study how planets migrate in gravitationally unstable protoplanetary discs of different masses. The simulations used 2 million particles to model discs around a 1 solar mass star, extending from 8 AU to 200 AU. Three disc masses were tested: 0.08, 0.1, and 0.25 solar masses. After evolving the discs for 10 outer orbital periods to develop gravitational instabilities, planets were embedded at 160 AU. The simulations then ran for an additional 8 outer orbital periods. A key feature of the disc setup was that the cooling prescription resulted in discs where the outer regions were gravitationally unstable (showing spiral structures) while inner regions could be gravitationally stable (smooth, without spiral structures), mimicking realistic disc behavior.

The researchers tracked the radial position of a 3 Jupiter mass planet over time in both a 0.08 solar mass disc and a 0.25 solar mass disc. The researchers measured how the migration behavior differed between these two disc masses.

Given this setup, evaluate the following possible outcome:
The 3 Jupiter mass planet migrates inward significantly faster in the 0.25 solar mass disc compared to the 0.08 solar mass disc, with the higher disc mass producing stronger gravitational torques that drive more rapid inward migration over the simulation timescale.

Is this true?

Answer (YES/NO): YES